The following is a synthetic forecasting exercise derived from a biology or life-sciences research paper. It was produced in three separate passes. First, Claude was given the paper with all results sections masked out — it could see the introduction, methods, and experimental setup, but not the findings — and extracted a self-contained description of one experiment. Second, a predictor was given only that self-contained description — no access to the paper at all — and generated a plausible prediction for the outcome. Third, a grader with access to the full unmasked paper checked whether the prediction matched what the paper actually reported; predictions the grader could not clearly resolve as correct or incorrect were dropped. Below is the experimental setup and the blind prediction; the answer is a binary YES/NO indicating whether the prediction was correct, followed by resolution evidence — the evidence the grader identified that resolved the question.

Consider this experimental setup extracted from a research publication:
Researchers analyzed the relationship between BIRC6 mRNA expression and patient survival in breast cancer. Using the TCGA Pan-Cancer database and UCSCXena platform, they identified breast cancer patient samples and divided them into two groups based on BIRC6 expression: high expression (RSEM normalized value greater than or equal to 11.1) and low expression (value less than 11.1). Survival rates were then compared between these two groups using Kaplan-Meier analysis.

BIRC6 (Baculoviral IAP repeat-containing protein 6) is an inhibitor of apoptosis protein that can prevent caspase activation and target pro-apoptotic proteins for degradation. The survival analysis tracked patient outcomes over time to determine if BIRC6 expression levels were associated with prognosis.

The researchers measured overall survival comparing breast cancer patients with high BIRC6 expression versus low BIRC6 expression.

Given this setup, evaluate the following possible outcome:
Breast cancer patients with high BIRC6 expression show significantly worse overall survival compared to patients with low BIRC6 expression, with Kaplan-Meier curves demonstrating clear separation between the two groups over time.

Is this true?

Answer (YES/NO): YES